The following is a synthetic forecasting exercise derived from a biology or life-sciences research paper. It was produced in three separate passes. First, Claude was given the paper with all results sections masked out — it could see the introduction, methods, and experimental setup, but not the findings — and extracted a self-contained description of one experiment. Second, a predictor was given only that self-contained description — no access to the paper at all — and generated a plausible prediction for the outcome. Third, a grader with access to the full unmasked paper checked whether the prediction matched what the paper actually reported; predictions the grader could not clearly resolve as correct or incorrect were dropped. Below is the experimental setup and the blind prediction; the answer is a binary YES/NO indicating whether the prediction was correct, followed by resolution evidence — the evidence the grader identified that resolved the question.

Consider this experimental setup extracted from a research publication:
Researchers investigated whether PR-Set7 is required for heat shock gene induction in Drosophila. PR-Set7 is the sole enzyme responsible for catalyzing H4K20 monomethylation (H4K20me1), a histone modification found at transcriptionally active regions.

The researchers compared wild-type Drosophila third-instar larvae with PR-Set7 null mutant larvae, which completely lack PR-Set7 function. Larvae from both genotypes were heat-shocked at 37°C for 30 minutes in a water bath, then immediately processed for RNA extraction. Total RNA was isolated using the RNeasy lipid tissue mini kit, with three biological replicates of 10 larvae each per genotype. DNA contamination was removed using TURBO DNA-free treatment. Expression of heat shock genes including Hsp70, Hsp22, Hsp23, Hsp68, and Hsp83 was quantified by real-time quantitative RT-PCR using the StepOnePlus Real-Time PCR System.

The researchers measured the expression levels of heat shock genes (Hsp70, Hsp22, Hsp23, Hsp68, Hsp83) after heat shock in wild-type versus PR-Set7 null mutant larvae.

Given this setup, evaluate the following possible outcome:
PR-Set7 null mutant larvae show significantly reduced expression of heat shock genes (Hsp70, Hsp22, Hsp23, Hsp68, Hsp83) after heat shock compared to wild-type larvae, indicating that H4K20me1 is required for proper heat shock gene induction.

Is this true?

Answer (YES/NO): YES